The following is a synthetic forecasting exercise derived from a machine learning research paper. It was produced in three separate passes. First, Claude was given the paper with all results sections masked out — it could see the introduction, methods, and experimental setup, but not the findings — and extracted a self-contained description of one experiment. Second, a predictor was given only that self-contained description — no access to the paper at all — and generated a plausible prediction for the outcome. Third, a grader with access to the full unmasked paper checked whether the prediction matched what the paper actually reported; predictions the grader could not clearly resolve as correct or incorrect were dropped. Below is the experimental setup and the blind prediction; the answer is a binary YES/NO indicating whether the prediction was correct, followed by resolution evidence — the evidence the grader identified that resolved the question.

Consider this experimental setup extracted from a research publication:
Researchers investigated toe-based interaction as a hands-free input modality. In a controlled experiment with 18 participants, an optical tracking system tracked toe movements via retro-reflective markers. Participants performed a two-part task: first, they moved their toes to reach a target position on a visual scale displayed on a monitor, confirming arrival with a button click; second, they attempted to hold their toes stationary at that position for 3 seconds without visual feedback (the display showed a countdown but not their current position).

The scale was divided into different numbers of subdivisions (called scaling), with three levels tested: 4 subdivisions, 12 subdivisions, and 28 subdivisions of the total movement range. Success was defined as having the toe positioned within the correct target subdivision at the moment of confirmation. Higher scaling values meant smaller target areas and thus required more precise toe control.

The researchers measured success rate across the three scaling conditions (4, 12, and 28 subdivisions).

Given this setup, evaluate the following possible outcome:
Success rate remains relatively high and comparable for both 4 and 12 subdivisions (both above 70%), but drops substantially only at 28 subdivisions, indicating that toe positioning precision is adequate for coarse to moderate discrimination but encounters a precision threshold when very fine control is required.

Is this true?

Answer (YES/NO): NO